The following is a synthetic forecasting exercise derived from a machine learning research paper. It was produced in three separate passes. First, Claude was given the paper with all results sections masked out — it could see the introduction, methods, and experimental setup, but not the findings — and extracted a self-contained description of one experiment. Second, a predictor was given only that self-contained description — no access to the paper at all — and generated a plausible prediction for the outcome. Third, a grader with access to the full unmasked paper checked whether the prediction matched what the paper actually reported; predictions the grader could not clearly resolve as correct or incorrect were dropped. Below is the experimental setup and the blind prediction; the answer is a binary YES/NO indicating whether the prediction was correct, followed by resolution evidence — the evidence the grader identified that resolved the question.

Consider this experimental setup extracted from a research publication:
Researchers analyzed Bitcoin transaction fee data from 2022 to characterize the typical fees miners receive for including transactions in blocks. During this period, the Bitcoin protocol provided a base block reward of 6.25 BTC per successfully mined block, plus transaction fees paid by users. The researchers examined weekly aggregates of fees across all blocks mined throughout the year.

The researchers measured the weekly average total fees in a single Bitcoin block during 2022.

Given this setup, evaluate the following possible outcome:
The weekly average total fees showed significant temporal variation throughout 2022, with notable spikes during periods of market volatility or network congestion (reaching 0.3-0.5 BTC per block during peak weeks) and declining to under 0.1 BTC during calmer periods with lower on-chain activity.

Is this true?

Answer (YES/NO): NO